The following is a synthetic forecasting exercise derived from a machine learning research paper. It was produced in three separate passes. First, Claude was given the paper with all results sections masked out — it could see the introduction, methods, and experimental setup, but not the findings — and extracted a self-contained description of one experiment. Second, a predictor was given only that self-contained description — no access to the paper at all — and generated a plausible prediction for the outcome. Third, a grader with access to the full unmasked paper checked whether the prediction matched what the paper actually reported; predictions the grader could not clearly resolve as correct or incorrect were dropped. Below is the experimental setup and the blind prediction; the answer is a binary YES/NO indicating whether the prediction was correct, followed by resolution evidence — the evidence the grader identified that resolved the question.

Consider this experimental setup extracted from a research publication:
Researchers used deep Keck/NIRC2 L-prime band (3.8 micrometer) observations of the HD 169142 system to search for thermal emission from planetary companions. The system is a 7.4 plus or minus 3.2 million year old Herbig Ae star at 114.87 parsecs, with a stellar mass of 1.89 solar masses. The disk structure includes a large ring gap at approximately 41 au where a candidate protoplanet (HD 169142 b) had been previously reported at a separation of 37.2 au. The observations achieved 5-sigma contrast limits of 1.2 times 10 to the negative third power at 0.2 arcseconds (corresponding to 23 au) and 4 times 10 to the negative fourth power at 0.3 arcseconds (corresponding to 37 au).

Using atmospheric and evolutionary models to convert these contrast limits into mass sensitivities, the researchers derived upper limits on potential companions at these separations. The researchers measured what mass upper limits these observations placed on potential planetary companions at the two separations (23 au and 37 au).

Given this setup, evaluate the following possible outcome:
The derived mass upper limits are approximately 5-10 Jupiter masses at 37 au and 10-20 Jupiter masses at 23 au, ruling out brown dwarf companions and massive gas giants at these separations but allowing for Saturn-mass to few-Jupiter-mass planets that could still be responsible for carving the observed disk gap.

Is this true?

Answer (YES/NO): NO